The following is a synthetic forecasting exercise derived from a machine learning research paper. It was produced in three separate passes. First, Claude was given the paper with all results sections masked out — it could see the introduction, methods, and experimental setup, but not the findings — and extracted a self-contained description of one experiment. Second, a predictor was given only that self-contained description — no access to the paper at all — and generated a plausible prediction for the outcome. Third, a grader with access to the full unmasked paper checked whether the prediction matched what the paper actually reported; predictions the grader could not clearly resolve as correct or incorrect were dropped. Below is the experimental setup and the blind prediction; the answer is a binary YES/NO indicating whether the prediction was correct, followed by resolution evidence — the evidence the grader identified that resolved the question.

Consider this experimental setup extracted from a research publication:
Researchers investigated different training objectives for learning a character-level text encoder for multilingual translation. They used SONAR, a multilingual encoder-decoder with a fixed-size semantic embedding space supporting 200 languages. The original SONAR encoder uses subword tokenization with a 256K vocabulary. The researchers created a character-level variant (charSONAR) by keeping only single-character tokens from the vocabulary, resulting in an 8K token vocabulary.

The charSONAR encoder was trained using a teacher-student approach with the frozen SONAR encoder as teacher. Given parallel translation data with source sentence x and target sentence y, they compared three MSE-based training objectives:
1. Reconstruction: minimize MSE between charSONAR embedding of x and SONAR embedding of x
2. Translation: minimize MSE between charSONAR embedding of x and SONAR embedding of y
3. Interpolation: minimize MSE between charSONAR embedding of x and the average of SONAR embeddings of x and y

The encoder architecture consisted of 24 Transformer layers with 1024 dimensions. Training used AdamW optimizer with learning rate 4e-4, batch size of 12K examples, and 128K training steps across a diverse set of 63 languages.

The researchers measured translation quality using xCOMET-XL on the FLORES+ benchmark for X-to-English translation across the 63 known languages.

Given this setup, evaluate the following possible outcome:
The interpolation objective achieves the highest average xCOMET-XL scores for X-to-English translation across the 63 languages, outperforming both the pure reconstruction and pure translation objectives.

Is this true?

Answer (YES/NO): NO